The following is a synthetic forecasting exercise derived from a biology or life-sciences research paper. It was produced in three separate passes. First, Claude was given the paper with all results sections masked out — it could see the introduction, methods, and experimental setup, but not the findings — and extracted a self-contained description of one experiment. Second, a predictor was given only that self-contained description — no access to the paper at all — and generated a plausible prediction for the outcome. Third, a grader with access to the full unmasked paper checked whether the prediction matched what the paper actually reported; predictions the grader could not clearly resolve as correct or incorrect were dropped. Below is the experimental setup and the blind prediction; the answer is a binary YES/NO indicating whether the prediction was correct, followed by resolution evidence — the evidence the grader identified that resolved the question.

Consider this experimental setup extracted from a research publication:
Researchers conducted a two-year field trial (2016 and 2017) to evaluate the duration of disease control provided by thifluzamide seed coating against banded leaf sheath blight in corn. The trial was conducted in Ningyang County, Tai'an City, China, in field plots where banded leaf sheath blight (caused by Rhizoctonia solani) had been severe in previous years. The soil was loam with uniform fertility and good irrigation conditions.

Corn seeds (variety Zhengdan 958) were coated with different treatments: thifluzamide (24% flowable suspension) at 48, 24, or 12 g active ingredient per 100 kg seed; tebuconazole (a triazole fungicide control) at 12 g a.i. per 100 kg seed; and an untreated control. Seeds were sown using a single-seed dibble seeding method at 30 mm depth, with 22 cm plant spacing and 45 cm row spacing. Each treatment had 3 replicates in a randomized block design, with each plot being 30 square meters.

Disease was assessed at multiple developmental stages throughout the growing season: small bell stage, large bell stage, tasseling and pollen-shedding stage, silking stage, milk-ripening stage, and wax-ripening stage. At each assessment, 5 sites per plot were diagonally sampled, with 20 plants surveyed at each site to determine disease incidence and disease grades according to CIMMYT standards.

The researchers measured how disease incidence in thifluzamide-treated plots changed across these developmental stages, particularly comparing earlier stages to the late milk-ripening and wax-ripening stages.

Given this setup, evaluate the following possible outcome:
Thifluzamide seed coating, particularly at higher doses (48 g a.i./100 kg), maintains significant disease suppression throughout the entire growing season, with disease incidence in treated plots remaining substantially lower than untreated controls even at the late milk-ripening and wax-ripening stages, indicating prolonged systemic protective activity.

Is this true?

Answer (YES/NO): NO